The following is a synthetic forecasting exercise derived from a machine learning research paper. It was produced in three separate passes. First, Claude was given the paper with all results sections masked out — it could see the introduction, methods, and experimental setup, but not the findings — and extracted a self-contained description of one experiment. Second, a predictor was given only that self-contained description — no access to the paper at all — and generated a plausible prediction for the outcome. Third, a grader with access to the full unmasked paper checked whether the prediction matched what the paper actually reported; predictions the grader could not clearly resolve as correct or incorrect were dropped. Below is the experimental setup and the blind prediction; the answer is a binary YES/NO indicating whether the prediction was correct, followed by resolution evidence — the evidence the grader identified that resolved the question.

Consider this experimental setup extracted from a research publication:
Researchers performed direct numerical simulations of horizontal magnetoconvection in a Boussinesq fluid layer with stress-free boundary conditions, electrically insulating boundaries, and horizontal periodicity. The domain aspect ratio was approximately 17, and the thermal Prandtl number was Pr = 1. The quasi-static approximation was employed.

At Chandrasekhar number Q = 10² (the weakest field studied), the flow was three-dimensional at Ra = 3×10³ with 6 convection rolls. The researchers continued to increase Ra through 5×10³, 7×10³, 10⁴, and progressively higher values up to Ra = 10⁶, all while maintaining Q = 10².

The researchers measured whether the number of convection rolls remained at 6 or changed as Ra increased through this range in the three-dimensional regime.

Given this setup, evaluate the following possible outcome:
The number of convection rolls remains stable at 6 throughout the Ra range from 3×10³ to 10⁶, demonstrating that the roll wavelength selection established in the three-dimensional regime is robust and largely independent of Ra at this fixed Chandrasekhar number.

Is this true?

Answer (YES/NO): YES